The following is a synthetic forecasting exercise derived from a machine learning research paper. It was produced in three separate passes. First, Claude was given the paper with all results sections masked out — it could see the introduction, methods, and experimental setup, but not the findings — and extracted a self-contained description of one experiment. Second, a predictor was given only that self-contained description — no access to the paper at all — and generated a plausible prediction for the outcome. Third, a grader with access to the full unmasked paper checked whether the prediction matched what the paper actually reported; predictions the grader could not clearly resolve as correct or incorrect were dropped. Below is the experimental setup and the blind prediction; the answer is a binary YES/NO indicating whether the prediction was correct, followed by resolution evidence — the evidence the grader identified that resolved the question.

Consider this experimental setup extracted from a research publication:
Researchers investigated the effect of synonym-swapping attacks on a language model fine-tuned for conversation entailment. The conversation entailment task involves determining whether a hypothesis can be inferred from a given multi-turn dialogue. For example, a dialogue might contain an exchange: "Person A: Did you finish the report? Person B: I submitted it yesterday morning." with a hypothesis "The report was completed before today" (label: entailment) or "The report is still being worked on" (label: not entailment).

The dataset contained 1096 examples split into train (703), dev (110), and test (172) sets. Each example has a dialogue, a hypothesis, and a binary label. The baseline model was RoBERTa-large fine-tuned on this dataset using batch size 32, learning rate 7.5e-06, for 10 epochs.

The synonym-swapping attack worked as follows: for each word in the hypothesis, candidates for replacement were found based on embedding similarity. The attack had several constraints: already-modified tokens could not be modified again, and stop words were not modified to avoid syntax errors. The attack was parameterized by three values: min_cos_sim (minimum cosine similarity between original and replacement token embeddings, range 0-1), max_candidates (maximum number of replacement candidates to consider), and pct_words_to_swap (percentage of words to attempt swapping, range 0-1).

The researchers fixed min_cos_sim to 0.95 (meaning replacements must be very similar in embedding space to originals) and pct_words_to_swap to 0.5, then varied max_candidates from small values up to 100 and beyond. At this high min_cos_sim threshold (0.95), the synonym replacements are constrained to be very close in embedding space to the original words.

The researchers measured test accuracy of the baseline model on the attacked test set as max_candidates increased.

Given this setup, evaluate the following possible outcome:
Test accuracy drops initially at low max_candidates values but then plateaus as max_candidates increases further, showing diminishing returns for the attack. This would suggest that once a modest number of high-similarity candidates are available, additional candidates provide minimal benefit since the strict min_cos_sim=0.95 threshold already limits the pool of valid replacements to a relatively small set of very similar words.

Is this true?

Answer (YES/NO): NO